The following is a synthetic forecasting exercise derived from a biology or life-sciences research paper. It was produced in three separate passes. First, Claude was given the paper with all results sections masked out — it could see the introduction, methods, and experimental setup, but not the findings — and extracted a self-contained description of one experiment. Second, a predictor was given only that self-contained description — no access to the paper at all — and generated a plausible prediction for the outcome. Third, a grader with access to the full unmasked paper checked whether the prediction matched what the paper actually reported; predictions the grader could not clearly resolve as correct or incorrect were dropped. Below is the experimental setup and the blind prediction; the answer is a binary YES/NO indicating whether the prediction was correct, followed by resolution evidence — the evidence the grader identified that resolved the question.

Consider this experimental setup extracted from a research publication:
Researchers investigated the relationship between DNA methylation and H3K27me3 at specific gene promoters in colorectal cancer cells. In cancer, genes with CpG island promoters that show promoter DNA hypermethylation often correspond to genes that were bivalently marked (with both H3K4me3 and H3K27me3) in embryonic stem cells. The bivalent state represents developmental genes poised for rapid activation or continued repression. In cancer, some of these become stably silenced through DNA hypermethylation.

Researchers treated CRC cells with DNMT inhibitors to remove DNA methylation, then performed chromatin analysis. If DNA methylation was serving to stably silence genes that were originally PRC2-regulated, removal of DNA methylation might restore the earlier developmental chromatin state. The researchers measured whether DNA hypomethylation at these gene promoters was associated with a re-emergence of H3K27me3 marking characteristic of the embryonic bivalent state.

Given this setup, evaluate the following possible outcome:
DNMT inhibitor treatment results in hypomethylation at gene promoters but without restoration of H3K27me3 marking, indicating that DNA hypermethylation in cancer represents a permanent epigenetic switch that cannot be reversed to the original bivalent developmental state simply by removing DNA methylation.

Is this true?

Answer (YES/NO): NO